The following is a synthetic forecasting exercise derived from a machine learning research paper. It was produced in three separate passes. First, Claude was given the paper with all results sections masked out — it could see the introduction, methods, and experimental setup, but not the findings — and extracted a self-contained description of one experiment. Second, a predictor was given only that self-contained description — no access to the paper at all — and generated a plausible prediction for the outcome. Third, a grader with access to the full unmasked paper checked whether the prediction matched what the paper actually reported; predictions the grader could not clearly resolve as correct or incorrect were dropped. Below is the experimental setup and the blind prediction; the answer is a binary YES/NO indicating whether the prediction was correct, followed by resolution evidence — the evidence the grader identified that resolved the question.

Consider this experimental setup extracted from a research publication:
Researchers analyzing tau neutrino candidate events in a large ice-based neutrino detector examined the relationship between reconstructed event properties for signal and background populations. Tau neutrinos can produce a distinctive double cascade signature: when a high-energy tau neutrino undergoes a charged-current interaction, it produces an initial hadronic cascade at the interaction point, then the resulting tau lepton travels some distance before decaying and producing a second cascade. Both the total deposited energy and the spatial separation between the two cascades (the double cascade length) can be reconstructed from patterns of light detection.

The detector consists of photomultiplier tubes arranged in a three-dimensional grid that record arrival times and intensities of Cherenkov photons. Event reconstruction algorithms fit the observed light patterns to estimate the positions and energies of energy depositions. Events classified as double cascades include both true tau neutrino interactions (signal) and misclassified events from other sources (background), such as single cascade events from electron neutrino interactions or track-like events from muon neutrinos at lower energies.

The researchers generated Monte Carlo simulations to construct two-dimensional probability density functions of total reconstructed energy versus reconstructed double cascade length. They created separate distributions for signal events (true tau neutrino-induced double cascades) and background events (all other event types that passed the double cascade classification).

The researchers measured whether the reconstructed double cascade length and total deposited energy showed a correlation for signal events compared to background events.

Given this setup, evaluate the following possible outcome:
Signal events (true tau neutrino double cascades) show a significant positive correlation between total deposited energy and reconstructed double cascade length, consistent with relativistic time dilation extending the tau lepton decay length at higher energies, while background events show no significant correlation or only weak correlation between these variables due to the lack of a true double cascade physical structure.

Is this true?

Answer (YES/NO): YES